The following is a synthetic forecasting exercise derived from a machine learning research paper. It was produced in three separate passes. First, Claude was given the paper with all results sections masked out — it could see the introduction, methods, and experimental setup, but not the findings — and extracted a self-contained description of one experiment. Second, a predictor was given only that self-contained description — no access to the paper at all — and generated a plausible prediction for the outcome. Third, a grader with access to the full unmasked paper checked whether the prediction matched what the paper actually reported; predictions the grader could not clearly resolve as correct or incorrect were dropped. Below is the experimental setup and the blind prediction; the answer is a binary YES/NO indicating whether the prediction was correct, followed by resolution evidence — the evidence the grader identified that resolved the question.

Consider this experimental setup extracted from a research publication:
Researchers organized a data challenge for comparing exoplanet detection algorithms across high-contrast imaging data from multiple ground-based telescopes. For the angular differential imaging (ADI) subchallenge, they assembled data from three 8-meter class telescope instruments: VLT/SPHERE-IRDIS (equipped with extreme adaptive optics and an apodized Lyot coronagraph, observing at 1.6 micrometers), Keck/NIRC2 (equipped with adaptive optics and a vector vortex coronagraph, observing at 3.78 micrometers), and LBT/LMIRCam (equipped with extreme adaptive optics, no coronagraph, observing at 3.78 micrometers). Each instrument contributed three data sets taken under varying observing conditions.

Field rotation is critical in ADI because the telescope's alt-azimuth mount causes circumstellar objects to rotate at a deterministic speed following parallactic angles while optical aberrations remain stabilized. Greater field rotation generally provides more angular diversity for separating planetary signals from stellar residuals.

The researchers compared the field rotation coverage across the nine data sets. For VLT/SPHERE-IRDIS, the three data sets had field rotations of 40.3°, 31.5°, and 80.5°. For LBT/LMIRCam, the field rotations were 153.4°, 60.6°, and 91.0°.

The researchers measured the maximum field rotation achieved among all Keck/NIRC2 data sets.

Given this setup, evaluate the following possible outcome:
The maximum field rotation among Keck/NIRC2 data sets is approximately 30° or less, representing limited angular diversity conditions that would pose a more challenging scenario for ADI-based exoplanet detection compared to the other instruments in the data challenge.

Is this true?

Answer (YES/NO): NO